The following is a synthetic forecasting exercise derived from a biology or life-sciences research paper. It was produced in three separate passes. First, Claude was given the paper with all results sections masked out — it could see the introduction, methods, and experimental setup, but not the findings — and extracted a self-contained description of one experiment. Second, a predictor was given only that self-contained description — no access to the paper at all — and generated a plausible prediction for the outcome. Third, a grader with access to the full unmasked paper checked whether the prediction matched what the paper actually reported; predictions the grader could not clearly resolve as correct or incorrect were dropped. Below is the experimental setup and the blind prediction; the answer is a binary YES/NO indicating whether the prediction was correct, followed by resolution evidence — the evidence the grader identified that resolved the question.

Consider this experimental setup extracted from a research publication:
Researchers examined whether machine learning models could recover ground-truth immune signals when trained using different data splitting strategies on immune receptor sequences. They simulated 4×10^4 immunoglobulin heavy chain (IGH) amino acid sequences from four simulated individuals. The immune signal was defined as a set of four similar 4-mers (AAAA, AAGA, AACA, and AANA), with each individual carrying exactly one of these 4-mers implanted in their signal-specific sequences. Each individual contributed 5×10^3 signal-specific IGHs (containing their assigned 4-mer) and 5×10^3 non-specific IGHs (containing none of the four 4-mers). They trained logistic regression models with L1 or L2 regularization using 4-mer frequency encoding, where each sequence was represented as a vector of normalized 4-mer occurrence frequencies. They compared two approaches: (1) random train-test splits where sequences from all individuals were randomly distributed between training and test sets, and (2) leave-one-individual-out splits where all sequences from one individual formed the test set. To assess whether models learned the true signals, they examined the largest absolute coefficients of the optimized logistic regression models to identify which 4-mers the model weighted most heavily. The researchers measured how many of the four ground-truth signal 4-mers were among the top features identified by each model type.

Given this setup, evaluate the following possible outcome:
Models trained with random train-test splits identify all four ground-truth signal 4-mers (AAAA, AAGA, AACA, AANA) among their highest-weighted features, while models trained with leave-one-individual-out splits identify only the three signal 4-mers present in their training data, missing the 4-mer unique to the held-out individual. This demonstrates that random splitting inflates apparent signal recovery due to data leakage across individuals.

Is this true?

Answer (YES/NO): YES